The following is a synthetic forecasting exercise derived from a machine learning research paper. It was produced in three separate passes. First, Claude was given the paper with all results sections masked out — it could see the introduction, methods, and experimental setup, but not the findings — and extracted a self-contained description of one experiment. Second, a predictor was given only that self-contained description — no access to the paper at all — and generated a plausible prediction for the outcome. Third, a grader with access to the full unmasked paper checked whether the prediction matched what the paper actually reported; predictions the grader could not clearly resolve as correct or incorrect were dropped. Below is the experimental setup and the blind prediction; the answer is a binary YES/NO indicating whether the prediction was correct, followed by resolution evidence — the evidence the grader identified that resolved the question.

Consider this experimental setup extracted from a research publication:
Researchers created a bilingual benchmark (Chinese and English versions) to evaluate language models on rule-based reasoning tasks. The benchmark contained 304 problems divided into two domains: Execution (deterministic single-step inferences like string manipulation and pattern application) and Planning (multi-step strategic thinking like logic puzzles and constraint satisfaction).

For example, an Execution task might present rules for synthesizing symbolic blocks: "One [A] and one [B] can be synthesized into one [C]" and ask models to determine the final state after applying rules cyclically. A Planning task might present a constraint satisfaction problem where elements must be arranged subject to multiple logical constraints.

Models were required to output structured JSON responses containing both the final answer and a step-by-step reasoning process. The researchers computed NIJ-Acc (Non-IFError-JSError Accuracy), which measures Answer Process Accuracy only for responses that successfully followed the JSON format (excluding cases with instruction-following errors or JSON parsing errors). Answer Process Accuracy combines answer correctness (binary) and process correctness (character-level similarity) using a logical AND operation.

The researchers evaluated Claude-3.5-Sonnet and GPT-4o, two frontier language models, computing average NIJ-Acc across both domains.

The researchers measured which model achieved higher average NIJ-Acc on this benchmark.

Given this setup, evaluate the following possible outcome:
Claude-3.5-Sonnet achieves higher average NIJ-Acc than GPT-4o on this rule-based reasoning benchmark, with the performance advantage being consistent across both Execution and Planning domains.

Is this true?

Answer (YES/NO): YES